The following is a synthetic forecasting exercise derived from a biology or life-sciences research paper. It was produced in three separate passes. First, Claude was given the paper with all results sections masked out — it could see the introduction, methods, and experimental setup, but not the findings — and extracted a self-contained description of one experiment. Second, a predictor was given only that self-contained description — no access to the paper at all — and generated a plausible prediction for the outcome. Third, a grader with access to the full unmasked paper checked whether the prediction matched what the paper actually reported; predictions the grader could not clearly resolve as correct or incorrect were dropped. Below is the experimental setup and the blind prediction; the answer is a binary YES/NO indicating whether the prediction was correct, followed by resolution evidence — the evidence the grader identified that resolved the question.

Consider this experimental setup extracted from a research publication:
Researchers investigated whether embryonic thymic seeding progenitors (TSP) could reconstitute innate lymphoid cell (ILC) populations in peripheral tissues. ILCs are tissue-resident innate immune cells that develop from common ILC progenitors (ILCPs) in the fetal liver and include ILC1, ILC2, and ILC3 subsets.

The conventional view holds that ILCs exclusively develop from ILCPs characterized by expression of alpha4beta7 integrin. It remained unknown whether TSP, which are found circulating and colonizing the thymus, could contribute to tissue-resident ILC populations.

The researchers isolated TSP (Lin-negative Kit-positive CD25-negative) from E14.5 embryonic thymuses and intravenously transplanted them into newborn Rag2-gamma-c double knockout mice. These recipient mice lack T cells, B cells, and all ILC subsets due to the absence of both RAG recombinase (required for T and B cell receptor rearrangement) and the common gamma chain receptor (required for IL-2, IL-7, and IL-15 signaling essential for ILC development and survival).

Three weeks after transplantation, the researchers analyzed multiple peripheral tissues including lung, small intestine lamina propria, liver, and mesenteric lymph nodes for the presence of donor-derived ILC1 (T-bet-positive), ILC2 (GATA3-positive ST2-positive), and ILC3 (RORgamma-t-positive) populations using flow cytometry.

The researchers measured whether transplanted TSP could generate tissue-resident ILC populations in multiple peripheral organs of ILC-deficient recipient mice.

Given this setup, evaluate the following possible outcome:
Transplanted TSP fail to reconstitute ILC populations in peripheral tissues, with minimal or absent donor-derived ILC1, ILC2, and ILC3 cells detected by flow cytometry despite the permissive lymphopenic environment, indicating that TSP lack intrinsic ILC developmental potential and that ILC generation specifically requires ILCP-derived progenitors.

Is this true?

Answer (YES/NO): NO